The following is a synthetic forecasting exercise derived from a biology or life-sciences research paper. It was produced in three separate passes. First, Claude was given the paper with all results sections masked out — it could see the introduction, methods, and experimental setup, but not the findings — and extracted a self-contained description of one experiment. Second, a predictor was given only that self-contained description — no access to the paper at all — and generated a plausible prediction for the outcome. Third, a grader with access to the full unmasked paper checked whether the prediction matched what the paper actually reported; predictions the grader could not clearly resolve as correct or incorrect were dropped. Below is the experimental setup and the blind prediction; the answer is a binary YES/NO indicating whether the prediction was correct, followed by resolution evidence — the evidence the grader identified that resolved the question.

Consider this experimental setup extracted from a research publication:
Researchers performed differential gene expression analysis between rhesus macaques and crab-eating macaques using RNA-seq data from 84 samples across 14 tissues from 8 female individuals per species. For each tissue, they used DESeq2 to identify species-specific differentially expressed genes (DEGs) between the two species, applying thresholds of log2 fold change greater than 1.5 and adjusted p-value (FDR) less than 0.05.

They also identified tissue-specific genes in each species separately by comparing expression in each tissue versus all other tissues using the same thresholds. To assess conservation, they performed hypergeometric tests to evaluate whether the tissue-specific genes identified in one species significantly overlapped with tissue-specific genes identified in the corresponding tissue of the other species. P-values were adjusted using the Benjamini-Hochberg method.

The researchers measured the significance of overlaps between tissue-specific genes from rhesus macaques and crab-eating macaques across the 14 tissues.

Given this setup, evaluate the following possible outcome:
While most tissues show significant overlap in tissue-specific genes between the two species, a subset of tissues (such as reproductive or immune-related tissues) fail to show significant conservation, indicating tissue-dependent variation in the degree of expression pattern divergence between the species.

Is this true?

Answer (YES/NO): NO